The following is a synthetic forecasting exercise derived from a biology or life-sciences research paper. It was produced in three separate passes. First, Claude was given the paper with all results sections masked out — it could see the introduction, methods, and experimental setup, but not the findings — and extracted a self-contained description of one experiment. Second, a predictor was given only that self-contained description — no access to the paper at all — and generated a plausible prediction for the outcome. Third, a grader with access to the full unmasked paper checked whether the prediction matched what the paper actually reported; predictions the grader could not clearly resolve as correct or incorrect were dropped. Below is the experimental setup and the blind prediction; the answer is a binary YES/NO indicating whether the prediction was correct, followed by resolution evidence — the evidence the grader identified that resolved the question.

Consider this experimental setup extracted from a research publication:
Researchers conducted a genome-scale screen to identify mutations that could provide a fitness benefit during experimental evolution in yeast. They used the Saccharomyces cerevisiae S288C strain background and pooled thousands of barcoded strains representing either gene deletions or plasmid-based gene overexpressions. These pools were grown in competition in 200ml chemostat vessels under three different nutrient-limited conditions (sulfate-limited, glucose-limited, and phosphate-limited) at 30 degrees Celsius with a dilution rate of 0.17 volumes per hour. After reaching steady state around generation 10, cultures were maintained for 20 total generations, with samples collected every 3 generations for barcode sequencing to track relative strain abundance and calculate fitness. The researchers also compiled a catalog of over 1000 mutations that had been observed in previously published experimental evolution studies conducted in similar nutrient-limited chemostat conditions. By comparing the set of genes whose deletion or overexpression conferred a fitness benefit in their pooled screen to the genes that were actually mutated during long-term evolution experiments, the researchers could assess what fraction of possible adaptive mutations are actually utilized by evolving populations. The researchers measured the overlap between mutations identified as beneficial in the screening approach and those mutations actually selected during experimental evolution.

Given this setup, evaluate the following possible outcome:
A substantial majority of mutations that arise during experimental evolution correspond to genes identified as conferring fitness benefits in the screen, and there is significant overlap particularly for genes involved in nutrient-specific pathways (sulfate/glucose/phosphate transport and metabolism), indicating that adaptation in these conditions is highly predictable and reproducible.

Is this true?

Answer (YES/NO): NO